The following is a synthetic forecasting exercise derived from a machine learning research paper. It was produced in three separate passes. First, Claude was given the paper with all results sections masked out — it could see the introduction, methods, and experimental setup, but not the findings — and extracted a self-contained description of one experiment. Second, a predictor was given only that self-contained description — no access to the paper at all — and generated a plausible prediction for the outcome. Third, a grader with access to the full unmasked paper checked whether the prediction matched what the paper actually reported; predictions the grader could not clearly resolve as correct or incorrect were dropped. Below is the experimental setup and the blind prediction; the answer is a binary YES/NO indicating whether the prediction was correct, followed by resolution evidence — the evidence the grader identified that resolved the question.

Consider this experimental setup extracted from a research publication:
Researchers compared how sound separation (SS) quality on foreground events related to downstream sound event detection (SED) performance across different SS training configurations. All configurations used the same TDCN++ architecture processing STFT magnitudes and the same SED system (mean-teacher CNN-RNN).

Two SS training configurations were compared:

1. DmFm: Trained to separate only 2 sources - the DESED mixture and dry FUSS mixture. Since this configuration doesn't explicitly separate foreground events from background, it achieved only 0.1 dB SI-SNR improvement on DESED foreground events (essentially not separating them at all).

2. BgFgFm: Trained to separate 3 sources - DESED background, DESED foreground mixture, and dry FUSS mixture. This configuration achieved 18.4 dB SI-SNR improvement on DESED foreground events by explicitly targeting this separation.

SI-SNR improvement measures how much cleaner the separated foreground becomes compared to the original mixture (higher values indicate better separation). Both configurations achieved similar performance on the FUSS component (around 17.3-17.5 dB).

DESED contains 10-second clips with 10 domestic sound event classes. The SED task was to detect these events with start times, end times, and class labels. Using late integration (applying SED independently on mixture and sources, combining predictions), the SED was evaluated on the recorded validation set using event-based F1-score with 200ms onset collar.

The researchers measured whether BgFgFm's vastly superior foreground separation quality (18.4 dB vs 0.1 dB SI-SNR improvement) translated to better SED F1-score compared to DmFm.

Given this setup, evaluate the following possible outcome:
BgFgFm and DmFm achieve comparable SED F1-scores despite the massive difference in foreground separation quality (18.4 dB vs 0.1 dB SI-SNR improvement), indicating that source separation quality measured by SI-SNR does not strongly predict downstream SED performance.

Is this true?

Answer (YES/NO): YES